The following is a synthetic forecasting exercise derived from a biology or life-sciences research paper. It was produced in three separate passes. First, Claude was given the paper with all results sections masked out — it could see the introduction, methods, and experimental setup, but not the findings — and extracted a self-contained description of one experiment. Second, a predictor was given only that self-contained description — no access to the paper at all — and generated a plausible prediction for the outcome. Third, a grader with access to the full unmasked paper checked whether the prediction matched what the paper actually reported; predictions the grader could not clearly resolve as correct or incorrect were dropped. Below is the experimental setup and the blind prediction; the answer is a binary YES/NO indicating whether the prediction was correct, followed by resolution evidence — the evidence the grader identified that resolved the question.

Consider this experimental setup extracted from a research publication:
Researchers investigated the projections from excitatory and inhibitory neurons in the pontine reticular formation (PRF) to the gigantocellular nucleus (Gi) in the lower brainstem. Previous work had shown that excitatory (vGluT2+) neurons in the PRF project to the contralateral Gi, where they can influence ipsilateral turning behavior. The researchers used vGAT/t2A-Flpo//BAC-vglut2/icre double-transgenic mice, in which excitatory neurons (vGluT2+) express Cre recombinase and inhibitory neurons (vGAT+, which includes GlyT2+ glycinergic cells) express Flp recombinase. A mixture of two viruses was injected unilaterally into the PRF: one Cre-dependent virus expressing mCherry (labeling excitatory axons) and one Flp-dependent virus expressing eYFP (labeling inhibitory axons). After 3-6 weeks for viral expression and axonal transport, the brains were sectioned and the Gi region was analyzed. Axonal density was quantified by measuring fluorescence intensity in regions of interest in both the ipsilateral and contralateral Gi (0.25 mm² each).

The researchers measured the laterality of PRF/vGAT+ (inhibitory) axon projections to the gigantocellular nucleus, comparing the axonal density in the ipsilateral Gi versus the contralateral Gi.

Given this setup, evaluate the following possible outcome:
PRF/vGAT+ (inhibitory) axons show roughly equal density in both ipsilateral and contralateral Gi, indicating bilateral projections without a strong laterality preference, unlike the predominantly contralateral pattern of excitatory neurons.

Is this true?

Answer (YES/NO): NO